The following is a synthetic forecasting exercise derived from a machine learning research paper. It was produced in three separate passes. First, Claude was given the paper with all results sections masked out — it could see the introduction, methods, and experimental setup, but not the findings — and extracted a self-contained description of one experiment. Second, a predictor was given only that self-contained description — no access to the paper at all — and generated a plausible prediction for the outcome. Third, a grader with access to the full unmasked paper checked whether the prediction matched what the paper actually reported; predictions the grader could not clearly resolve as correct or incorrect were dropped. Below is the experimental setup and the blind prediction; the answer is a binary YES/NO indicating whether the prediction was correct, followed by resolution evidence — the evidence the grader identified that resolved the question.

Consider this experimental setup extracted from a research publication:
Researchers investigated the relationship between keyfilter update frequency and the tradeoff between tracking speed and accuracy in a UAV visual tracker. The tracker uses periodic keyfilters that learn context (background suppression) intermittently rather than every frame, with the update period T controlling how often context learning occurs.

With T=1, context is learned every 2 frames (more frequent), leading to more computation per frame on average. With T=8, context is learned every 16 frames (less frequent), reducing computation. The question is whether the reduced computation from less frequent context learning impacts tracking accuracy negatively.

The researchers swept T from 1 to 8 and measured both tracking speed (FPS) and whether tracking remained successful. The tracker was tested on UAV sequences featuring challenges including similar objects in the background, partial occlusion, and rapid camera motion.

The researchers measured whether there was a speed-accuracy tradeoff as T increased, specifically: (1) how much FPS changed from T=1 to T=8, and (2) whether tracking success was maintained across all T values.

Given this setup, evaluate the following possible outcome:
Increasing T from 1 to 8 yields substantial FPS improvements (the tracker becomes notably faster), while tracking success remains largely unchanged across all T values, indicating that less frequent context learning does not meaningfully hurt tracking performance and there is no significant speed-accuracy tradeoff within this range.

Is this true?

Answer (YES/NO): YES